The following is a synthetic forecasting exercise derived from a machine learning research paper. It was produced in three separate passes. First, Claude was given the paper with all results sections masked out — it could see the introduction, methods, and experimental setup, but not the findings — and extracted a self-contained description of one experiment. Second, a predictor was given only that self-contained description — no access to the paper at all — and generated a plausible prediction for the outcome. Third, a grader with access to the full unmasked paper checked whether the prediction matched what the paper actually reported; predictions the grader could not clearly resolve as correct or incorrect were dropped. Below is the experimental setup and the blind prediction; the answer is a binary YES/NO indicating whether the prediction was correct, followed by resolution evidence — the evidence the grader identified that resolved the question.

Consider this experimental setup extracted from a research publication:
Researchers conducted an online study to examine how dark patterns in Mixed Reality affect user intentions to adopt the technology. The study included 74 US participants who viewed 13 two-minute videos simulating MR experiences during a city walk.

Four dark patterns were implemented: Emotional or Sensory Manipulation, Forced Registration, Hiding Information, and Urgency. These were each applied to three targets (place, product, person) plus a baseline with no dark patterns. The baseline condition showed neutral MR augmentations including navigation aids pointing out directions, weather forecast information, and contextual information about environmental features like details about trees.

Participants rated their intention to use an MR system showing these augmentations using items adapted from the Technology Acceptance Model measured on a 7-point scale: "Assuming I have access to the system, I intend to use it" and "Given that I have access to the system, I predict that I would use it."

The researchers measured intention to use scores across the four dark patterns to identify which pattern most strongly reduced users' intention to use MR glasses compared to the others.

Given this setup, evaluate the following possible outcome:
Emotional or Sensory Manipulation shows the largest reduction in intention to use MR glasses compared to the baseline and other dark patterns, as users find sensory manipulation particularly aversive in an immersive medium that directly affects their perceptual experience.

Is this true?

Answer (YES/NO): NO